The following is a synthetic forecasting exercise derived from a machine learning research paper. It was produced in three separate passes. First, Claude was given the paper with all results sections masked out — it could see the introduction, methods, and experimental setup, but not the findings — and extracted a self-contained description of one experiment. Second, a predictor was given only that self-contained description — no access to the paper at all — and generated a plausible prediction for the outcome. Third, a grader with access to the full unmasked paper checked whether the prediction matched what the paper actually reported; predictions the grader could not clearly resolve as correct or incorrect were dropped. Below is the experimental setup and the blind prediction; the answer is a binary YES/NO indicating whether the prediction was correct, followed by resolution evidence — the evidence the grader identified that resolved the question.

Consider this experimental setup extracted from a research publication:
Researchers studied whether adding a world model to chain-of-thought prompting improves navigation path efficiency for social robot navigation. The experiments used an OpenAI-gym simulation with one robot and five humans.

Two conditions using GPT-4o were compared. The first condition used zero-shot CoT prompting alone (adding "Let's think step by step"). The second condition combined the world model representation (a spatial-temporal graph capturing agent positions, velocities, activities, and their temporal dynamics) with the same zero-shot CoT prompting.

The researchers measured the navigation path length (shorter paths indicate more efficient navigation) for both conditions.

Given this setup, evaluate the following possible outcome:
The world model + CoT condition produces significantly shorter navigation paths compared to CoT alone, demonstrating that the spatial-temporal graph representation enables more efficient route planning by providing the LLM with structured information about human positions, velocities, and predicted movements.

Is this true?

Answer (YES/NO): NO